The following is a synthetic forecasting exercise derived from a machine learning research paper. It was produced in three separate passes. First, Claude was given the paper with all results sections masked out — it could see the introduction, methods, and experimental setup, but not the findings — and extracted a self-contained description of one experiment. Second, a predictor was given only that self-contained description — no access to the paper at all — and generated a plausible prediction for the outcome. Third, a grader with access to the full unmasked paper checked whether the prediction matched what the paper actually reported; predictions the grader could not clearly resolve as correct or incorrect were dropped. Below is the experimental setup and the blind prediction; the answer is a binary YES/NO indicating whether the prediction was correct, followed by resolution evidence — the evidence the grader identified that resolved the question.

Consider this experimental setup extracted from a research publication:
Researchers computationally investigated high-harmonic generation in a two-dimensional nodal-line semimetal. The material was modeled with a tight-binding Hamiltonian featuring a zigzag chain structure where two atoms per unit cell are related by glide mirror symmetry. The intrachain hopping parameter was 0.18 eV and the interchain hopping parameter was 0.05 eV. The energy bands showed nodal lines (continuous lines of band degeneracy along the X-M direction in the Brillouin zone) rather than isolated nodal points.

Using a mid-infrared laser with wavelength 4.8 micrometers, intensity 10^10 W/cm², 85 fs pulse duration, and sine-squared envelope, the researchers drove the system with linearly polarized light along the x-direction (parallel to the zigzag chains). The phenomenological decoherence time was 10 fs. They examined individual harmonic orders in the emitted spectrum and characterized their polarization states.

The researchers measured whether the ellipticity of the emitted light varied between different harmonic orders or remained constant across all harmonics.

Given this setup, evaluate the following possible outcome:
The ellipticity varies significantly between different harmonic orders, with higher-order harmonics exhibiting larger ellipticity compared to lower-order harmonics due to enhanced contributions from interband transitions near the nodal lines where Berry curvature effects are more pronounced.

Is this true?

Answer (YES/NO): NO